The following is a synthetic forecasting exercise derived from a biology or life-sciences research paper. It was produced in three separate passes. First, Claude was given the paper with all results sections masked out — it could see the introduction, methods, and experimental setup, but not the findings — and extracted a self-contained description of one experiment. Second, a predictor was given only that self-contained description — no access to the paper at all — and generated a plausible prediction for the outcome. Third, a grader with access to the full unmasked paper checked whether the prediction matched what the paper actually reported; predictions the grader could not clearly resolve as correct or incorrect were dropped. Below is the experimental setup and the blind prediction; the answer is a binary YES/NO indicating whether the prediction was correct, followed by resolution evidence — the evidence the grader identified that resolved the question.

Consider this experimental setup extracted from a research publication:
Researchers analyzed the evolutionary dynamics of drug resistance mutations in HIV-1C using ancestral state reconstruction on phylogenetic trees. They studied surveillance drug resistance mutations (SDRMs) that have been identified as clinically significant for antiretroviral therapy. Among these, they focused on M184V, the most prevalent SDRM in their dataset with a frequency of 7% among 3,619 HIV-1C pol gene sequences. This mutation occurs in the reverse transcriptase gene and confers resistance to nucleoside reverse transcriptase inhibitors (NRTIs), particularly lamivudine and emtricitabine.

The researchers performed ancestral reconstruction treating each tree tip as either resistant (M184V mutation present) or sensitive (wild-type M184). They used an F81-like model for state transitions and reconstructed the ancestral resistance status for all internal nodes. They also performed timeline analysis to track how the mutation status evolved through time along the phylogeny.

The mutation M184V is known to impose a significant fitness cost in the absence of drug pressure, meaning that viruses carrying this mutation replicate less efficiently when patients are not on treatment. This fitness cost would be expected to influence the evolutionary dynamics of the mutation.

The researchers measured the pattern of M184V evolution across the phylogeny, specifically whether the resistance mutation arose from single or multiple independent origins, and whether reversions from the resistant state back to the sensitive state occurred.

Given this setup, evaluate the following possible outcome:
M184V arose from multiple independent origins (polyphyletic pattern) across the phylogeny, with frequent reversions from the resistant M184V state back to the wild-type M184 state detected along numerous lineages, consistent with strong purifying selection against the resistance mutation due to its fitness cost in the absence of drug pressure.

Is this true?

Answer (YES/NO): YES